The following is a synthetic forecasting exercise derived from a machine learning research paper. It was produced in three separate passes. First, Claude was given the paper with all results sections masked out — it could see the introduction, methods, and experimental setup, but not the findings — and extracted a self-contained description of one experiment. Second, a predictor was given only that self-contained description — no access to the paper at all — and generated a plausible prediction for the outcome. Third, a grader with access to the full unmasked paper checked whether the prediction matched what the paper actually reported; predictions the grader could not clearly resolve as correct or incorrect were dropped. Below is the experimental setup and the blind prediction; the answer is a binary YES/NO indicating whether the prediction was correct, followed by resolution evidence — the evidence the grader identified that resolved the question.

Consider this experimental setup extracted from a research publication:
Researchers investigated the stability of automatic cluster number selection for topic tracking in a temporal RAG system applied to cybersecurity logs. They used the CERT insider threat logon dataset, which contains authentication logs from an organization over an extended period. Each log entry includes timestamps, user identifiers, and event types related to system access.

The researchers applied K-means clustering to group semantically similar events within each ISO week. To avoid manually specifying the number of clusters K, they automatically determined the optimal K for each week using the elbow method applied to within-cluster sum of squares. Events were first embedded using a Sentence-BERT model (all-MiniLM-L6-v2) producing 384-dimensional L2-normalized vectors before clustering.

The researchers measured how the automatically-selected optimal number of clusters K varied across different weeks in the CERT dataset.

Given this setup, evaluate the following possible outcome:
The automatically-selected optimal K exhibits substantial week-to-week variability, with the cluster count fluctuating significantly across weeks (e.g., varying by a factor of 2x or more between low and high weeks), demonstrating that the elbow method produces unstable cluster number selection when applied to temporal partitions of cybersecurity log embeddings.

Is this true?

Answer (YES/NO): YES